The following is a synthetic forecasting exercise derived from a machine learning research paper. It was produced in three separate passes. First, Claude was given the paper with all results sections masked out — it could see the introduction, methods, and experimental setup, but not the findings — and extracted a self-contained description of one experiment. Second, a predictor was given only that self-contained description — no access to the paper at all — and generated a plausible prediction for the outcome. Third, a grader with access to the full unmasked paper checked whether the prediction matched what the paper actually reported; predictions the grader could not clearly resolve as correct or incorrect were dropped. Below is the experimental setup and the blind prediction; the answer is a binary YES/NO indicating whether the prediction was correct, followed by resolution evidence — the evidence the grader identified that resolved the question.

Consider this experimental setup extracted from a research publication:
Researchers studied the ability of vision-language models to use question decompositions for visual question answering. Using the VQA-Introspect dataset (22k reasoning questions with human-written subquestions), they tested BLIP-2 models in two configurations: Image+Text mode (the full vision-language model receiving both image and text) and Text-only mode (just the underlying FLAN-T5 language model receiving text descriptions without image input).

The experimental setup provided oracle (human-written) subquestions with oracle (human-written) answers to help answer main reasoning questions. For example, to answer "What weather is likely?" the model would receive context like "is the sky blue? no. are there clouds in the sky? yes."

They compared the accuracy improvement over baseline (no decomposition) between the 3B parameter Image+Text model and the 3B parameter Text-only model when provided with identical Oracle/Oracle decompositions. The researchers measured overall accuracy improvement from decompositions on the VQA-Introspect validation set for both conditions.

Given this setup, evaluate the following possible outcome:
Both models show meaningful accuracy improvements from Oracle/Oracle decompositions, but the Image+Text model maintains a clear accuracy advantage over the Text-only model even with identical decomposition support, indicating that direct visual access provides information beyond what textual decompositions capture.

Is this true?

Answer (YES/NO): YES